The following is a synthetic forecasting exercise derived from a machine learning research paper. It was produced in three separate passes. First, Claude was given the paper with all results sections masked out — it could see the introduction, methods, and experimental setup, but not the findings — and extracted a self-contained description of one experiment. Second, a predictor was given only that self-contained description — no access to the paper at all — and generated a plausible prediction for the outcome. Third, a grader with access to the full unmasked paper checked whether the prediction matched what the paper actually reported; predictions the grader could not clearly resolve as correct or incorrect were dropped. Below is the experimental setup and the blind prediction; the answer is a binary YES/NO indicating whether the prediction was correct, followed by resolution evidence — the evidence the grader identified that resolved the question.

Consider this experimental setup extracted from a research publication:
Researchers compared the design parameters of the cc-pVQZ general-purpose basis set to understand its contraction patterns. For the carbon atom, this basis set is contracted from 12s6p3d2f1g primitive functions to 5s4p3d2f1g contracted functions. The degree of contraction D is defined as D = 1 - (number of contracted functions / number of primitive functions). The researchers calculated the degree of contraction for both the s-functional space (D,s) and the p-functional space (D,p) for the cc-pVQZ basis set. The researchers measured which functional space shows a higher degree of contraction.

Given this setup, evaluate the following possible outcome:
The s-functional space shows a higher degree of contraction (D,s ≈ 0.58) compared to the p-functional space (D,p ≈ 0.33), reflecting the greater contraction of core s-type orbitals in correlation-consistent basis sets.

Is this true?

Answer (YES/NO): YES